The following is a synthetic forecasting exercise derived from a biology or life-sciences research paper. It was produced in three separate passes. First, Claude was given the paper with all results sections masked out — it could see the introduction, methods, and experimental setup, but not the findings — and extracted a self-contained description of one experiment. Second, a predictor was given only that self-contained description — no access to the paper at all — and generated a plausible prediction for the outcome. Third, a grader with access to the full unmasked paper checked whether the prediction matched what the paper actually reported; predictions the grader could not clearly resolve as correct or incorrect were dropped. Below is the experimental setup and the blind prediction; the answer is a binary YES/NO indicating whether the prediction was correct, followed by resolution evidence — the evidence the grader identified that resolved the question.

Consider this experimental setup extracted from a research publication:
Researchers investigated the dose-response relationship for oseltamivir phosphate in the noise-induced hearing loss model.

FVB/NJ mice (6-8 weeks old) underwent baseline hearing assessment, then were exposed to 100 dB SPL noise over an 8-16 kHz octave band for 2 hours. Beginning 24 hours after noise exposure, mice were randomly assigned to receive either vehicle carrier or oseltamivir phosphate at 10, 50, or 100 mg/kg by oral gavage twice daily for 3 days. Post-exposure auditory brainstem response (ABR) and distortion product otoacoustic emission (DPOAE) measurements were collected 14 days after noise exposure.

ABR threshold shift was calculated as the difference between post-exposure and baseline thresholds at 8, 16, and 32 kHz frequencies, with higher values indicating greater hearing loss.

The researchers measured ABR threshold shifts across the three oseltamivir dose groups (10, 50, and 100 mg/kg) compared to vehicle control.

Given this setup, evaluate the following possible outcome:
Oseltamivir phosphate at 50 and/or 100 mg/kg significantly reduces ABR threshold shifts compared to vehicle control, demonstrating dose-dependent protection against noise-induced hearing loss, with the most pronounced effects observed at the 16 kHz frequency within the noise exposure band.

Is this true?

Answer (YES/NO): NO